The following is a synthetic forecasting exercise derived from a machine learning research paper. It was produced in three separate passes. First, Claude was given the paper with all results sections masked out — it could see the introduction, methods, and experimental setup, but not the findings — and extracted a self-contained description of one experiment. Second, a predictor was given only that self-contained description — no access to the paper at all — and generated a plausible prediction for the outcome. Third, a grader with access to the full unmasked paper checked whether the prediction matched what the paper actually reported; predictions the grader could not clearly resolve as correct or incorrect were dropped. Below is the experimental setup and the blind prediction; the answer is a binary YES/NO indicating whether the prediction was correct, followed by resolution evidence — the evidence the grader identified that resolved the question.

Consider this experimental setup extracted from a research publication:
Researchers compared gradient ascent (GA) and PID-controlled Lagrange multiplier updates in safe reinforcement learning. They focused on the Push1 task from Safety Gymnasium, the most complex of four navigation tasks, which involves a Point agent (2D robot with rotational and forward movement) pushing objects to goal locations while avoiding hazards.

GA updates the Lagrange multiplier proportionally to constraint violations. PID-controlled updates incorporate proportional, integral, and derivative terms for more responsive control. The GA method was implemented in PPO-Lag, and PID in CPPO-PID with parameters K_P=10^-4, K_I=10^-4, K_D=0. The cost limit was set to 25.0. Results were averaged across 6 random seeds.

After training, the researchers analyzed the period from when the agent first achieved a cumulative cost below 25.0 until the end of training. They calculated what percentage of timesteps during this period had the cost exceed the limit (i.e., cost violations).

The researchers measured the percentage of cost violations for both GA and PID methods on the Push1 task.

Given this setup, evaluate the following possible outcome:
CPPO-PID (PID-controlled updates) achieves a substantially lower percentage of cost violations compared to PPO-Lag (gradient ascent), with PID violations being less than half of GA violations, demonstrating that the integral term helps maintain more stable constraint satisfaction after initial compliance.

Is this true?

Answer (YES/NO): YES